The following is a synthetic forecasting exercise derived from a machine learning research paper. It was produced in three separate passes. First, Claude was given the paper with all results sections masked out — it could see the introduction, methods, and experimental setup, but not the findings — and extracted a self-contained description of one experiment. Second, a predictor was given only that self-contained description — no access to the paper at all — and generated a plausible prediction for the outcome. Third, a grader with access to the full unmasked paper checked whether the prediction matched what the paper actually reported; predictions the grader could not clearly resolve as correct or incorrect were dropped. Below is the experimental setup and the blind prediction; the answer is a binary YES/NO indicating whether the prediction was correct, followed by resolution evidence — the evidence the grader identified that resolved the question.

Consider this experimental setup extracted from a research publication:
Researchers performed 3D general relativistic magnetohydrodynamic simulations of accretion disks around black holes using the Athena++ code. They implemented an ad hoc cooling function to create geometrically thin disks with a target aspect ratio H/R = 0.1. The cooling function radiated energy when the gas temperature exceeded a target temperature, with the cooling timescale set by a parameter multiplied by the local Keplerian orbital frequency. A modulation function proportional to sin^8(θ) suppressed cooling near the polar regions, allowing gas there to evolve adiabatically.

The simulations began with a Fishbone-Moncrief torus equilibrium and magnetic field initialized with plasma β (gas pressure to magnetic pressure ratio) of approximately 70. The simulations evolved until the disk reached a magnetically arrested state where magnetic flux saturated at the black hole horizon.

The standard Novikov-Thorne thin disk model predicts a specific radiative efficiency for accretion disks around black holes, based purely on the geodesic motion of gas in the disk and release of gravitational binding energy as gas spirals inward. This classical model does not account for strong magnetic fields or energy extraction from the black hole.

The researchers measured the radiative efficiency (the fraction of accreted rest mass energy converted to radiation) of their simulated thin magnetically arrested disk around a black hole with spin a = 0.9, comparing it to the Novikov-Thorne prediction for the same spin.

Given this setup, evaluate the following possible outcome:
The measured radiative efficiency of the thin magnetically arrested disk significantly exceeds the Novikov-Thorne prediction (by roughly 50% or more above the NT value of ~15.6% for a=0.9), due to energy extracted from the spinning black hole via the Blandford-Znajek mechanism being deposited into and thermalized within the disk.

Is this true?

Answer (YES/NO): NO